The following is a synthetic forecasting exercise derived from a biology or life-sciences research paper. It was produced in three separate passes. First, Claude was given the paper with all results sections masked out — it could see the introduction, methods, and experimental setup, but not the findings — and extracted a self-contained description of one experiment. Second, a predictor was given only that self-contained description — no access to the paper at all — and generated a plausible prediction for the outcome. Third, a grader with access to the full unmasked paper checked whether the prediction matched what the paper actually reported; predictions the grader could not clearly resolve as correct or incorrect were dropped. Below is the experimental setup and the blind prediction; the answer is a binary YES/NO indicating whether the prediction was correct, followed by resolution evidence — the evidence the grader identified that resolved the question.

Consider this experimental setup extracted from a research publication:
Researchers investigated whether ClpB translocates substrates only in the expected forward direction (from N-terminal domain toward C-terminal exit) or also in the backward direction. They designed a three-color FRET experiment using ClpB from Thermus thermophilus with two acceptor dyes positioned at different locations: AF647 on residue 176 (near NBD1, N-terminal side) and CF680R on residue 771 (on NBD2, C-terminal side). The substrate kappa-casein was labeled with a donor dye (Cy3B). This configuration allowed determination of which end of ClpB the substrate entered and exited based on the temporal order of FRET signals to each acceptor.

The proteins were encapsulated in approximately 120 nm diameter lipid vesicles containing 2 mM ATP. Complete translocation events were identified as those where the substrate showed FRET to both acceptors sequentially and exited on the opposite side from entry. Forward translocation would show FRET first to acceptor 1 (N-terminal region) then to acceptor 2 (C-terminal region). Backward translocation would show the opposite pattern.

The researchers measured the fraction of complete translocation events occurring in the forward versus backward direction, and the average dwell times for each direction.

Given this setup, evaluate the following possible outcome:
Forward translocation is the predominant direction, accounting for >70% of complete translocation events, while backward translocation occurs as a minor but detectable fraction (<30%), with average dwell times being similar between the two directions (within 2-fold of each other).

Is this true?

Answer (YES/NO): NO